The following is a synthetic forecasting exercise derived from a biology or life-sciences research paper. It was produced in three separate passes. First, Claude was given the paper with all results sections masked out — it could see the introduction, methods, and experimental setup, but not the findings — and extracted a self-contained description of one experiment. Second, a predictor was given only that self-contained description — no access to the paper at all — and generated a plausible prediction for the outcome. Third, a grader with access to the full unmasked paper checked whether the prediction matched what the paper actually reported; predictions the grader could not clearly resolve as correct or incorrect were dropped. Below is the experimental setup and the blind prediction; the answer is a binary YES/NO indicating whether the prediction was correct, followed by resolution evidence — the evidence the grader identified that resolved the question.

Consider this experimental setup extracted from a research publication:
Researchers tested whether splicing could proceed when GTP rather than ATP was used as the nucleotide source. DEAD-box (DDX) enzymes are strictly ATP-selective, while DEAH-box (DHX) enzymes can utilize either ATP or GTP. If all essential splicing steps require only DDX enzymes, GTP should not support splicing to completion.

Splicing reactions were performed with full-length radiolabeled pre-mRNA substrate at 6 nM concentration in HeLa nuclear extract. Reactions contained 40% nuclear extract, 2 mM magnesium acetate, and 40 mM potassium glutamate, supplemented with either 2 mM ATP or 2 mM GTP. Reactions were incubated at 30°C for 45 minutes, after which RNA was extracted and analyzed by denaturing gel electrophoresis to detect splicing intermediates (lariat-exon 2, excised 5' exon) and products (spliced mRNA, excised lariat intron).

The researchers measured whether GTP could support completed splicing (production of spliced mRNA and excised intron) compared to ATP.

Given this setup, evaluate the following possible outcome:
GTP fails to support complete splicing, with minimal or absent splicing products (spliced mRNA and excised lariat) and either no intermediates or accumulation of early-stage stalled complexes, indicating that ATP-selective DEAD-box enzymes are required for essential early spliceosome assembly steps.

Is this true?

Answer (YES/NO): NO